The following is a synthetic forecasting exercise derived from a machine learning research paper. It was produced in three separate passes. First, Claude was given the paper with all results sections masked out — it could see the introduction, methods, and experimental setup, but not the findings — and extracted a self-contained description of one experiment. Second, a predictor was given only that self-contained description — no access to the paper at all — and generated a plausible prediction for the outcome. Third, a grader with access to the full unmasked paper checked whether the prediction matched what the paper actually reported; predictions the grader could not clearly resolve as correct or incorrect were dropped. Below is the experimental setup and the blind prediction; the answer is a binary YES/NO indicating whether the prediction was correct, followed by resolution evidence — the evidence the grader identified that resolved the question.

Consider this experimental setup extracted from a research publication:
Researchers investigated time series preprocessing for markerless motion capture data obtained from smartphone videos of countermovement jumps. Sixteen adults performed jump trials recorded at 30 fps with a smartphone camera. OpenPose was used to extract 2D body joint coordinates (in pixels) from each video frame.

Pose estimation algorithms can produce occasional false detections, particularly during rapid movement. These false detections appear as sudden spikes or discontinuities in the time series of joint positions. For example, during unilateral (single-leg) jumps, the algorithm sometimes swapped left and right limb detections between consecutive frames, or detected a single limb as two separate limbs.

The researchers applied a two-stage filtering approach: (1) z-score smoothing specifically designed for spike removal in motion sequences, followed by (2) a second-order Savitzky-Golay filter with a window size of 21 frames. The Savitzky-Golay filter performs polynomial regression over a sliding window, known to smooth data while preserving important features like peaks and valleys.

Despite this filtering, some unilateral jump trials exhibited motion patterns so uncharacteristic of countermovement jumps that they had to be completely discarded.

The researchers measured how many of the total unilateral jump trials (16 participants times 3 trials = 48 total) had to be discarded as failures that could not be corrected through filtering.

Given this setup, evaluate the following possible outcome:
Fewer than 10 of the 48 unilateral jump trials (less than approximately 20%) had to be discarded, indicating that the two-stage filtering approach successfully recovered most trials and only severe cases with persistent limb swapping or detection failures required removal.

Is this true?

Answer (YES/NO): NO